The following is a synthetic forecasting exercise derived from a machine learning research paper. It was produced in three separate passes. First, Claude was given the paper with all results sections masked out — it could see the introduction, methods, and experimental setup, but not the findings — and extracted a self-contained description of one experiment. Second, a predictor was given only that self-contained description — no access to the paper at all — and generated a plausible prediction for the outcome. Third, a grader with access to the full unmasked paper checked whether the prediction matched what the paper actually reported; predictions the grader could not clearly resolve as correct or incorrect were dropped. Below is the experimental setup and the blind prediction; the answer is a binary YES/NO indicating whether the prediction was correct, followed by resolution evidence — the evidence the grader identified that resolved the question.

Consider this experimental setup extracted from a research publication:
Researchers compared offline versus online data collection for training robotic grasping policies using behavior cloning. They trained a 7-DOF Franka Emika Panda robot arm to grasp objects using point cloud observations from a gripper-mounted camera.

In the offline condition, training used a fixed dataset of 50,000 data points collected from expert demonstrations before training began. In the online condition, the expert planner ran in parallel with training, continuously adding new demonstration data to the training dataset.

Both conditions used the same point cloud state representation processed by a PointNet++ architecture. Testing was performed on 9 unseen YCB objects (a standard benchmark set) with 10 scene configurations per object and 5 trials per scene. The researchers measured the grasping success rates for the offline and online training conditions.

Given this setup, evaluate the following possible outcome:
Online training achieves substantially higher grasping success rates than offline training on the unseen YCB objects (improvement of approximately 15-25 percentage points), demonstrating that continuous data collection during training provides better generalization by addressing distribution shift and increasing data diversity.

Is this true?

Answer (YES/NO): NO